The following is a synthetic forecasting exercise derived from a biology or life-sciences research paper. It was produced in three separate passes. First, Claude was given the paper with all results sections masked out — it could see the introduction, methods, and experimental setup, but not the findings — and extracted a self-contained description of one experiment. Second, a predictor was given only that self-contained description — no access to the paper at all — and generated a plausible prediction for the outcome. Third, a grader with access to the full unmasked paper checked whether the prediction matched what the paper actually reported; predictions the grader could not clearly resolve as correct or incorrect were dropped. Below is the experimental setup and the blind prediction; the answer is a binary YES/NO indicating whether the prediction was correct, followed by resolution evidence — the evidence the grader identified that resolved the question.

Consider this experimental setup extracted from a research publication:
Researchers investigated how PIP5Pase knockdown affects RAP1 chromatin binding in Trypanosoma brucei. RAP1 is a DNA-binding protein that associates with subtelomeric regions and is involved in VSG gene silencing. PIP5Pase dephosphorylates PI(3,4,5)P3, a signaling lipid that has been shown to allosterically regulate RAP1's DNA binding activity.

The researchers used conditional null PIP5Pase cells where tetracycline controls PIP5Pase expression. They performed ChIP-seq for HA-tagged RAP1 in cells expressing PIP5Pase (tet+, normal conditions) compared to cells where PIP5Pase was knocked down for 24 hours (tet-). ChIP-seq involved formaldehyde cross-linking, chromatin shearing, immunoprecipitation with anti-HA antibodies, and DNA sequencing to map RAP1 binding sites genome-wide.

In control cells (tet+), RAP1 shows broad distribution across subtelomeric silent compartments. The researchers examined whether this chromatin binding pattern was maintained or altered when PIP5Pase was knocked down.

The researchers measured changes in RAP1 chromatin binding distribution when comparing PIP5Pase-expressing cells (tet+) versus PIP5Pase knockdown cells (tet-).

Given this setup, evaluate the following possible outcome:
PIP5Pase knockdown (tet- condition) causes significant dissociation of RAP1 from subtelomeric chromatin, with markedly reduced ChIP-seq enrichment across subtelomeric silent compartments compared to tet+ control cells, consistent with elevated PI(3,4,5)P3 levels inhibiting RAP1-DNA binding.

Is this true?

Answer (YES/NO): YES